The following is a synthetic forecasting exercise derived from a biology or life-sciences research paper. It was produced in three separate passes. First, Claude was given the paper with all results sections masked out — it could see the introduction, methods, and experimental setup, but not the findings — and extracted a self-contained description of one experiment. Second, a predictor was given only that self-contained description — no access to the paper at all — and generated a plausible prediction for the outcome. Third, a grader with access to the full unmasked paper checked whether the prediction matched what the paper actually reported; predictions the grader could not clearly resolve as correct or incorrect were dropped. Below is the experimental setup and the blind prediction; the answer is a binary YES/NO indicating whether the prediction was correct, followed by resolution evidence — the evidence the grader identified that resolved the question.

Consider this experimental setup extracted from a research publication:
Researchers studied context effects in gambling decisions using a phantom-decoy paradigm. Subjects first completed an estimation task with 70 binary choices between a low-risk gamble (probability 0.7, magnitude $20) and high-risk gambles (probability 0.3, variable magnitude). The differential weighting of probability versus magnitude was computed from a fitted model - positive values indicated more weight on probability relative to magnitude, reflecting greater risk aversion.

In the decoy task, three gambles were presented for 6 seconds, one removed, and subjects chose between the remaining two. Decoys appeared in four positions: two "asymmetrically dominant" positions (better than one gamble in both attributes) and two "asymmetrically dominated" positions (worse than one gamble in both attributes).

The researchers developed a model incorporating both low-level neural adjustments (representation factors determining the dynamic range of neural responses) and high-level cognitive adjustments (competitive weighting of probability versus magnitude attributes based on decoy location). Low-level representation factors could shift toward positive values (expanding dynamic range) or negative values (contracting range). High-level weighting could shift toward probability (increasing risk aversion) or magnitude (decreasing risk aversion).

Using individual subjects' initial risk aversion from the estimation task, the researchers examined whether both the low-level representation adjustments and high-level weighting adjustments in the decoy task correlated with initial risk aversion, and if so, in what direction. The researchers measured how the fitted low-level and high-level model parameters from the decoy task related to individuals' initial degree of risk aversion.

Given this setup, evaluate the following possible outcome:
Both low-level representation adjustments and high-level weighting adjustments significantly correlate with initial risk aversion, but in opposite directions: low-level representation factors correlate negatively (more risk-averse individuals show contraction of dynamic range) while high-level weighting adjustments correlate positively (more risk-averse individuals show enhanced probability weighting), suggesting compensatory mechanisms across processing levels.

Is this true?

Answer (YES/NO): NO